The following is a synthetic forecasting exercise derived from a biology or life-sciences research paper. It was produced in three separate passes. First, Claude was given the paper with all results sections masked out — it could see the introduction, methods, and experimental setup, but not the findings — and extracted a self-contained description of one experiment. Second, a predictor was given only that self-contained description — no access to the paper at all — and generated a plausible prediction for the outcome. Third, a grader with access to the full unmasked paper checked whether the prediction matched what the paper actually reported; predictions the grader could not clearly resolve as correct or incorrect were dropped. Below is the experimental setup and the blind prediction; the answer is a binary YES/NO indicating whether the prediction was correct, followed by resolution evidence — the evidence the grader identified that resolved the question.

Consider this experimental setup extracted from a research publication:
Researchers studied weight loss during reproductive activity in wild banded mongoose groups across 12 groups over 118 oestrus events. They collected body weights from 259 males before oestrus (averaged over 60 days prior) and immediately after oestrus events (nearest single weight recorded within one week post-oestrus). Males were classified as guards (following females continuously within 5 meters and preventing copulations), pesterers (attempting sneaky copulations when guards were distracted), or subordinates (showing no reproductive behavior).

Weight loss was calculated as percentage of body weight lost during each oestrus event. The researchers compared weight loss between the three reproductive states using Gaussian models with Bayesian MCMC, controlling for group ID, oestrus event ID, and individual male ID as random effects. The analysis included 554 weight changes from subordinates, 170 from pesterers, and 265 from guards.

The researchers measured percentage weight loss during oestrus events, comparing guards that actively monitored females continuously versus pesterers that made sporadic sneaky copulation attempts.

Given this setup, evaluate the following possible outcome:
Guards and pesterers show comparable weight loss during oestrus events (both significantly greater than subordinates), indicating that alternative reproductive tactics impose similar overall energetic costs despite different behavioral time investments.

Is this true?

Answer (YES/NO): YES